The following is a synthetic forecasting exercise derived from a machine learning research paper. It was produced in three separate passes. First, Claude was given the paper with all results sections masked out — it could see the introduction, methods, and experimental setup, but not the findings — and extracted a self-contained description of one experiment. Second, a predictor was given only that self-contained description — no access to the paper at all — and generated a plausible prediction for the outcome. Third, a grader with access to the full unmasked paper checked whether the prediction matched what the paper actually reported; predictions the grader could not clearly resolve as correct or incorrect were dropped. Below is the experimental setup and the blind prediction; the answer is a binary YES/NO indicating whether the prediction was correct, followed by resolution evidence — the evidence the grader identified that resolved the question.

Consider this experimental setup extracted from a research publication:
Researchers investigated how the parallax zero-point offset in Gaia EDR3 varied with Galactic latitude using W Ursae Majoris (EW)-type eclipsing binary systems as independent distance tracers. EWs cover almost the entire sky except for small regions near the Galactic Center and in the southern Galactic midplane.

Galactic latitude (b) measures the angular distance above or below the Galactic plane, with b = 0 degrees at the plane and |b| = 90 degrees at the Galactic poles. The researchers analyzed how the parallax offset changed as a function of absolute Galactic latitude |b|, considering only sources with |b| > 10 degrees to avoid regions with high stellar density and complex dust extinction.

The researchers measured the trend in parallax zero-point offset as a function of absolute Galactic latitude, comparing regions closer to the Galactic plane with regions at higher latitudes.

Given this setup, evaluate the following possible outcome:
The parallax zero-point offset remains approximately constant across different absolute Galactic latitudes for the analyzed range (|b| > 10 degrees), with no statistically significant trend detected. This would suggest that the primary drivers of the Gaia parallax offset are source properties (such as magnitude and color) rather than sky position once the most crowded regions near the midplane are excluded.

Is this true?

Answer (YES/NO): NO